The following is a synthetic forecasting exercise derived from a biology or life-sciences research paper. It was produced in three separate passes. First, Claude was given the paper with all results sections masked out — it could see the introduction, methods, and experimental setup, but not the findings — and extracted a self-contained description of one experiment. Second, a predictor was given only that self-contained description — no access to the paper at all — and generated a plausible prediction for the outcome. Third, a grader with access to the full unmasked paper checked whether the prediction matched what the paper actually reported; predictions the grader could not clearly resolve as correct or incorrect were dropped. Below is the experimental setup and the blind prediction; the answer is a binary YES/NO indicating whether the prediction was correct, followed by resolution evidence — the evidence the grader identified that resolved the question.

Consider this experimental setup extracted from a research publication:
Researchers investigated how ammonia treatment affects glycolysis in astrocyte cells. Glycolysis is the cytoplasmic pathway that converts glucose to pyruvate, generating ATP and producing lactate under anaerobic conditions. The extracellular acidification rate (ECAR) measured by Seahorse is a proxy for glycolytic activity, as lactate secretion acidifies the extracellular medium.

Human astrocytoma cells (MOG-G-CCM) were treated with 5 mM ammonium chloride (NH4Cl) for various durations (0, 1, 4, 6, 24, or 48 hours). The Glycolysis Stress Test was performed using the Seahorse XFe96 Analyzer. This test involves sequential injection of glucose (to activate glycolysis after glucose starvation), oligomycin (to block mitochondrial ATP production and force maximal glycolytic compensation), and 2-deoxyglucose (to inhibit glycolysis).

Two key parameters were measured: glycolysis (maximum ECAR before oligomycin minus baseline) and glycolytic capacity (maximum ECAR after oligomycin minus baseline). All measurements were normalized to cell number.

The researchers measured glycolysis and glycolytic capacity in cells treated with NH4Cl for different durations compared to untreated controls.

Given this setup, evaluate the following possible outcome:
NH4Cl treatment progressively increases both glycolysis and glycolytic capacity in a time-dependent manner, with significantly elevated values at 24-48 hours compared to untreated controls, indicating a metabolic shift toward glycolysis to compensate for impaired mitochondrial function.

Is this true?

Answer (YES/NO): NO